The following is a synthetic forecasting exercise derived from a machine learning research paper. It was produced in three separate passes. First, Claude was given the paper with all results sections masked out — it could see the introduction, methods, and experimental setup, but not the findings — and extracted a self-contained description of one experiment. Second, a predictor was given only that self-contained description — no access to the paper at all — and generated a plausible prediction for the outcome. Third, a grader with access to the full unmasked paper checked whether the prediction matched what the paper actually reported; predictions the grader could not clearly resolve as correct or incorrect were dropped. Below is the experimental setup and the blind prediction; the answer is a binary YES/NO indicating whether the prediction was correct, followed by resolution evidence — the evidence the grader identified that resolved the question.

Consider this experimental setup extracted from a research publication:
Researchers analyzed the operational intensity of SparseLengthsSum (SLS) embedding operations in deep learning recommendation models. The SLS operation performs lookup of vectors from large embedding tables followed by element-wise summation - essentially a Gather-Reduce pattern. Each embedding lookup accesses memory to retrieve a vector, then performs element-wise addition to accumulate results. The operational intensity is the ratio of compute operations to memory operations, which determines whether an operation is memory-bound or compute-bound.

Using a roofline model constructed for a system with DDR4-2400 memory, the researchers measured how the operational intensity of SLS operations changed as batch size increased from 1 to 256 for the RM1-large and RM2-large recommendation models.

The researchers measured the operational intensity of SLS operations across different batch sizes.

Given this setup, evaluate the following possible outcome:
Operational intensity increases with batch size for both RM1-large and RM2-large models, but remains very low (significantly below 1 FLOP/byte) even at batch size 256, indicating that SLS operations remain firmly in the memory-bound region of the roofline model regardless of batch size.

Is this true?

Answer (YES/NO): NO